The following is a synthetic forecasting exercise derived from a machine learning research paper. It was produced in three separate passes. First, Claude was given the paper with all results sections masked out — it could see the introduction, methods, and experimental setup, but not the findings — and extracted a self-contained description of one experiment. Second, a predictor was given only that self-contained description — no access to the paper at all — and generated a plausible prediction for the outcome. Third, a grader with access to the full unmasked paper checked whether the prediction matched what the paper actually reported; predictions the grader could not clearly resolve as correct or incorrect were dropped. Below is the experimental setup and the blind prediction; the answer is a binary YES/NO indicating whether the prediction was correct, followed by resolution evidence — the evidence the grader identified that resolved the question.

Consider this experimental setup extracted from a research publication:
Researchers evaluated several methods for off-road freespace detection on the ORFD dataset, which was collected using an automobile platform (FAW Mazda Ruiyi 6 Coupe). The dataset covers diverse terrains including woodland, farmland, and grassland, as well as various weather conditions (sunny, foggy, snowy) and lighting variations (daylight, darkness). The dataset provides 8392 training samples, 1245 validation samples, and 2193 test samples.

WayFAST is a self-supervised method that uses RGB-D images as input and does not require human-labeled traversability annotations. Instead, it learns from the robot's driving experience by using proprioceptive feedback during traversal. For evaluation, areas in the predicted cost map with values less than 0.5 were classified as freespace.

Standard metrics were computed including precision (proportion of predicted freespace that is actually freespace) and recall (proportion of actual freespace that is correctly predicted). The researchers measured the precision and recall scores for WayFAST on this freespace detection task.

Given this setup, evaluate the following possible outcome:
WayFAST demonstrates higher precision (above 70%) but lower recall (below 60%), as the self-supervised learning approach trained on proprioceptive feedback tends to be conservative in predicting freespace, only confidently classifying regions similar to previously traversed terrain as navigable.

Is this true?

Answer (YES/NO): NO